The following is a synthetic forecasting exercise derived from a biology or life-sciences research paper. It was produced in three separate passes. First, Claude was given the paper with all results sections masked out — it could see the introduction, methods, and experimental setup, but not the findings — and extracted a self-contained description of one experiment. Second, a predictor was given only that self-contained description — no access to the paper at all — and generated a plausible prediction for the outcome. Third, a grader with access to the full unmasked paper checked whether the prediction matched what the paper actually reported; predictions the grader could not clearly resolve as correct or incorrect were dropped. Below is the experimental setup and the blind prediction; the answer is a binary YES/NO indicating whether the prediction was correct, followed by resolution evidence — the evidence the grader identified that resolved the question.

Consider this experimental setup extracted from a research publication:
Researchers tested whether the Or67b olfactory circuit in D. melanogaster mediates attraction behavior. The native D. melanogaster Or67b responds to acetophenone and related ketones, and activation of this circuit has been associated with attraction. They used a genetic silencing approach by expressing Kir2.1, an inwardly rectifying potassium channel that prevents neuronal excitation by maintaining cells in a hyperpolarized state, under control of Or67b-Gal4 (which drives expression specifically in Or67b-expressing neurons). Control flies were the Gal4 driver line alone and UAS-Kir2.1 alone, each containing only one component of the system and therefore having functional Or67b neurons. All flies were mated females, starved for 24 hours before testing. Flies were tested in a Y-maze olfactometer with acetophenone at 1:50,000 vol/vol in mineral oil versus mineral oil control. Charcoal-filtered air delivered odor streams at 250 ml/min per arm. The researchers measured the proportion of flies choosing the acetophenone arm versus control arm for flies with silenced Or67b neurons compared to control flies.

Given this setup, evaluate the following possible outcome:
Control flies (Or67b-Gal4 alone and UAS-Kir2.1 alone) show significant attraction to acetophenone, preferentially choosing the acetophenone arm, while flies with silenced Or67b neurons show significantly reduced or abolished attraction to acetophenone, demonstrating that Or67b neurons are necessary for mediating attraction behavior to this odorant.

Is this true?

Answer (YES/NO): NO